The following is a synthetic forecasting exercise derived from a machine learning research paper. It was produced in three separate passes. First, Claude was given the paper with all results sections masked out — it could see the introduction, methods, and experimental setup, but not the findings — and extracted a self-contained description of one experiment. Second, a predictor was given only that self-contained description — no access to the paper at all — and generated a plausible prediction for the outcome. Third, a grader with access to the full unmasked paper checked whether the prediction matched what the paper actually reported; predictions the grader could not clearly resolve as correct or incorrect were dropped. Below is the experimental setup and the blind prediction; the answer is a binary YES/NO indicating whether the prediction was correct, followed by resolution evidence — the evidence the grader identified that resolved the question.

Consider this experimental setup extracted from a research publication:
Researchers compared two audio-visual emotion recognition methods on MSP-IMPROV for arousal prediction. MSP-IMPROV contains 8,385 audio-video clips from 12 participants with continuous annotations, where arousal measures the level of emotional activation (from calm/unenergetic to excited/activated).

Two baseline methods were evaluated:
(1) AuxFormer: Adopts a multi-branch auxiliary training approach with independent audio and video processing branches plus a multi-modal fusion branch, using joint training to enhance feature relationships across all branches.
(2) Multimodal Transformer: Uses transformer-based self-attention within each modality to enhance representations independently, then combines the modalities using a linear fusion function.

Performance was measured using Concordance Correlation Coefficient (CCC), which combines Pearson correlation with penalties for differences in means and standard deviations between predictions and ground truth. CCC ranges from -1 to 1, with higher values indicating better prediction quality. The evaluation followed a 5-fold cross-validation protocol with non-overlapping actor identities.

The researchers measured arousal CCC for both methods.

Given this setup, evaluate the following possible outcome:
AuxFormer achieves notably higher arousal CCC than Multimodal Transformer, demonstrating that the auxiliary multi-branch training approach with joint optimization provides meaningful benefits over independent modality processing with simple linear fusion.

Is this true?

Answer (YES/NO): NO